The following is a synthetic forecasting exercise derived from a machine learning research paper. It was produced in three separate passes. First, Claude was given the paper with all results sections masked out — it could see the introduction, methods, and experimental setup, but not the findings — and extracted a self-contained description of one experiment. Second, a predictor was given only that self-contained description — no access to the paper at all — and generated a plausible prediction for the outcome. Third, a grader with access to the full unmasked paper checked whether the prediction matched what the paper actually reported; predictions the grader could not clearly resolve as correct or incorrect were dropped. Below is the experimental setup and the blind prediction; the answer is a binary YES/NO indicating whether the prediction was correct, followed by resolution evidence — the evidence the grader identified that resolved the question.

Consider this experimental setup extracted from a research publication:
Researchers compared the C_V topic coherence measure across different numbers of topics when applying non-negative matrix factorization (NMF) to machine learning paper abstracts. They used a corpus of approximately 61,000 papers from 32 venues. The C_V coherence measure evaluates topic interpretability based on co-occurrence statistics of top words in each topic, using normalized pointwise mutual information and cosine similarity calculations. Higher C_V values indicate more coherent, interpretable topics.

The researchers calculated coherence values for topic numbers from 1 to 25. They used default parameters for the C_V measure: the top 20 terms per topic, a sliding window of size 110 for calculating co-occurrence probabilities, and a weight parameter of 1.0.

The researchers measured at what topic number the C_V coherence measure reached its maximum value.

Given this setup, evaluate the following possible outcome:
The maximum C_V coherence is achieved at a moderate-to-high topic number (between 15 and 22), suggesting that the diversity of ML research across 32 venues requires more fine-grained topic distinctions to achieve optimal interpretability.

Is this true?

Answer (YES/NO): YES